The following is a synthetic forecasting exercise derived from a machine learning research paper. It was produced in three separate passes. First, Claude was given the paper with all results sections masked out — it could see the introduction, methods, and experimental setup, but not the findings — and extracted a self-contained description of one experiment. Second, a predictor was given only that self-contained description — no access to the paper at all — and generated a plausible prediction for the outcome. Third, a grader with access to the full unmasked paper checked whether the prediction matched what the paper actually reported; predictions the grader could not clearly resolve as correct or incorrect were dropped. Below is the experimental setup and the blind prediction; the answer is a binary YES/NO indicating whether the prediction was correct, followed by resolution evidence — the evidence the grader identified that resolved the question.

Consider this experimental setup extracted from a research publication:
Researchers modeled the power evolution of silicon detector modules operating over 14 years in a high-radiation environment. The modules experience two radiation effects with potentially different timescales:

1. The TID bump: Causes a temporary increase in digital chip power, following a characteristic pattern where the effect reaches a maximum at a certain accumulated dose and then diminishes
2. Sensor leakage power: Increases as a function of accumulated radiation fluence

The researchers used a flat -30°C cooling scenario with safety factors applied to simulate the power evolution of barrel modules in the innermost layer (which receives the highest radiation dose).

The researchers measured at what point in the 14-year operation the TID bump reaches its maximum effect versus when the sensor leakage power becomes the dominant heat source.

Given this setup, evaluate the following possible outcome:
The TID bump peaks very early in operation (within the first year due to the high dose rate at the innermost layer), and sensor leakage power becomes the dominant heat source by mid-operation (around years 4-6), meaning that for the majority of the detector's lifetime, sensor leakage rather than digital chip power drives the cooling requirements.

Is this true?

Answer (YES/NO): NO